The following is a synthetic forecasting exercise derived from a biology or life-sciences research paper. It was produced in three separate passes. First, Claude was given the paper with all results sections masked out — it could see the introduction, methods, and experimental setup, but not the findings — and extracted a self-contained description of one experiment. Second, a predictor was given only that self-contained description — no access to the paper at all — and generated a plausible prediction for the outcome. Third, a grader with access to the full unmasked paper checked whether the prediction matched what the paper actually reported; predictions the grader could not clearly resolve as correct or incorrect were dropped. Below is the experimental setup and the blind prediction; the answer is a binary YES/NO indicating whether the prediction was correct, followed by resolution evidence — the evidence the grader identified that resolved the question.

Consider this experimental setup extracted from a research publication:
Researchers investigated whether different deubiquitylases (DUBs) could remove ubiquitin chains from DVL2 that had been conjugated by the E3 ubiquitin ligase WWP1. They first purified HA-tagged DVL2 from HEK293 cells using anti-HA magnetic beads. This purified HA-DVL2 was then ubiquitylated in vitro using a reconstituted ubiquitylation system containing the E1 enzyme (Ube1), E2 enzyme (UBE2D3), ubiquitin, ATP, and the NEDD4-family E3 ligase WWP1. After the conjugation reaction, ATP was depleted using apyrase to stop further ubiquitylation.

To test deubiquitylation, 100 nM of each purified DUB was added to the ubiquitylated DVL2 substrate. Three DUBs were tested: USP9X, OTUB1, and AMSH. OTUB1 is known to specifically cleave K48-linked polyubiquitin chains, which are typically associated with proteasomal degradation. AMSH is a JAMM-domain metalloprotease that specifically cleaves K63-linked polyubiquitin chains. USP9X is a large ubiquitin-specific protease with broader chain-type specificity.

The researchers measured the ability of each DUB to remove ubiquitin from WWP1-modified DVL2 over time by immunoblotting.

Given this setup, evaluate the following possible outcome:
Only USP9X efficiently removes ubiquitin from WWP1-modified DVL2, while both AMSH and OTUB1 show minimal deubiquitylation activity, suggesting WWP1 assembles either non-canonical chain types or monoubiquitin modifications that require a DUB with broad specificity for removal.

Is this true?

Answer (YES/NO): YES